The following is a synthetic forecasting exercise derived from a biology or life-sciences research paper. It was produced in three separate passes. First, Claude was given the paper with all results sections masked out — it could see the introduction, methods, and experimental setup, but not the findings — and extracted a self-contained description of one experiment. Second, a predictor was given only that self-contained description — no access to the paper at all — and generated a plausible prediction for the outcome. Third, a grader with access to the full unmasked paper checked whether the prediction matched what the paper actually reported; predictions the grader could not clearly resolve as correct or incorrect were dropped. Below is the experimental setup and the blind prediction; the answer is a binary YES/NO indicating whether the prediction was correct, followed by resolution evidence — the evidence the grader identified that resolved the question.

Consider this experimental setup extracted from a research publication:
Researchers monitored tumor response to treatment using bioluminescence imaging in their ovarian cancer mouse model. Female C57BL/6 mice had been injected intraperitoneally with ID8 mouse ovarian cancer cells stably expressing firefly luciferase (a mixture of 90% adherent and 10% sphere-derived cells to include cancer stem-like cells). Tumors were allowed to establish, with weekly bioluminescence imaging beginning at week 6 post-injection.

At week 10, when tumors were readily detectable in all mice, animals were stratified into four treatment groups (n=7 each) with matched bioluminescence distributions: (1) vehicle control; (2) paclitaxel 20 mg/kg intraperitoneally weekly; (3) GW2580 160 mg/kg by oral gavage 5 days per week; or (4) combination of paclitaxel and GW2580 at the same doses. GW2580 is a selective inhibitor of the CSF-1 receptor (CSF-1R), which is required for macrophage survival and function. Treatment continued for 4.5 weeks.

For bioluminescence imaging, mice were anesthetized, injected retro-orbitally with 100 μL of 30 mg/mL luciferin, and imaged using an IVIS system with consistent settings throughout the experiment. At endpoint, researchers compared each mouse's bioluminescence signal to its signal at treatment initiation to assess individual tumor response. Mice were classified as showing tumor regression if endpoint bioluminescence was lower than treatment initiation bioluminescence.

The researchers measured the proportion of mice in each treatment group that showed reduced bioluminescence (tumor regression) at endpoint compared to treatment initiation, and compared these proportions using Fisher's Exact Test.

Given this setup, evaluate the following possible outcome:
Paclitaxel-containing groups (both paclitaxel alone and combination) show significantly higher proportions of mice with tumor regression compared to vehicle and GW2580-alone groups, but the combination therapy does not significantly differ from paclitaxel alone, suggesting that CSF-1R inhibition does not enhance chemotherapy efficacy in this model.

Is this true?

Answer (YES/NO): NO